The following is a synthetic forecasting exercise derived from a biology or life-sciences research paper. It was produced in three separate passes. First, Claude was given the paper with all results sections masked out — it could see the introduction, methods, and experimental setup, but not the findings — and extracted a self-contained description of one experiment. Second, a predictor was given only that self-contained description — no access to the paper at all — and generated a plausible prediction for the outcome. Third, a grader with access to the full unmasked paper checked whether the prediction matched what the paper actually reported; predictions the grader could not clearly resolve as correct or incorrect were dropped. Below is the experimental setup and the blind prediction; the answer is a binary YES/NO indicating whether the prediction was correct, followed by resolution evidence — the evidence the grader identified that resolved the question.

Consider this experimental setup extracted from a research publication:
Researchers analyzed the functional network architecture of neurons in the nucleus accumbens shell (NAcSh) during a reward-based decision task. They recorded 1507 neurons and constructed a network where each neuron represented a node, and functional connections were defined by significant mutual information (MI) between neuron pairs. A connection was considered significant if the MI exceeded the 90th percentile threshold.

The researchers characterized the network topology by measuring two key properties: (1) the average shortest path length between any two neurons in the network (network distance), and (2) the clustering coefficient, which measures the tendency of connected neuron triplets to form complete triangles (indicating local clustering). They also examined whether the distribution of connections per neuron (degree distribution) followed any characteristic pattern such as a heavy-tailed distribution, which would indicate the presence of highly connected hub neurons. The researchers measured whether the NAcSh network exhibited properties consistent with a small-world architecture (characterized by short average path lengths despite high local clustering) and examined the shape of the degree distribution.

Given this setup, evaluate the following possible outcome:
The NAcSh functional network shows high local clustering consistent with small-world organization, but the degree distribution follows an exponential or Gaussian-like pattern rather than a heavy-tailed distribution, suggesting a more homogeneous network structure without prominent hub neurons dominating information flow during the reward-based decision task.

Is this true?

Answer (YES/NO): NO